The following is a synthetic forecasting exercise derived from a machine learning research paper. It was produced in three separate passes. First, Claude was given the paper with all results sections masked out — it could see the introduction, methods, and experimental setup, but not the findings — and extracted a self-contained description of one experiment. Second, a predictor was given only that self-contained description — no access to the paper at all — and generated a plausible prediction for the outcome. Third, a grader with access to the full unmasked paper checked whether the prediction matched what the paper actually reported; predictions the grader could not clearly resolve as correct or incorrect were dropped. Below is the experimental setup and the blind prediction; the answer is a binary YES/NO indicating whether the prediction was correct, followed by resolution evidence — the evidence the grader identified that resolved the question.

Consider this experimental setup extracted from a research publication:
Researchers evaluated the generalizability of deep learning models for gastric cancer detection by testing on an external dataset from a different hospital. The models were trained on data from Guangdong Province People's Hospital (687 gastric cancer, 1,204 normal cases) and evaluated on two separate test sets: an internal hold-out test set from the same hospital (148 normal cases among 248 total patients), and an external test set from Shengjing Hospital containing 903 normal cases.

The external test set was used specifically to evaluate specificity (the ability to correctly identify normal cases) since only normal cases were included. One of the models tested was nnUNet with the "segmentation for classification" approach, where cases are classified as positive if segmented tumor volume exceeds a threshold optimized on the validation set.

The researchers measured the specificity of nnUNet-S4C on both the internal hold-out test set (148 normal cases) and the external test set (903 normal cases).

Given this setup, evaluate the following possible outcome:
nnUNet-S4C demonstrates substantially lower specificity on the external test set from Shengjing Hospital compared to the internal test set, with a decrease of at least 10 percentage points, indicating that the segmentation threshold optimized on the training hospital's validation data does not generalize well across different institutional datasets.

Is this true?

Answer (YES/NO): NO